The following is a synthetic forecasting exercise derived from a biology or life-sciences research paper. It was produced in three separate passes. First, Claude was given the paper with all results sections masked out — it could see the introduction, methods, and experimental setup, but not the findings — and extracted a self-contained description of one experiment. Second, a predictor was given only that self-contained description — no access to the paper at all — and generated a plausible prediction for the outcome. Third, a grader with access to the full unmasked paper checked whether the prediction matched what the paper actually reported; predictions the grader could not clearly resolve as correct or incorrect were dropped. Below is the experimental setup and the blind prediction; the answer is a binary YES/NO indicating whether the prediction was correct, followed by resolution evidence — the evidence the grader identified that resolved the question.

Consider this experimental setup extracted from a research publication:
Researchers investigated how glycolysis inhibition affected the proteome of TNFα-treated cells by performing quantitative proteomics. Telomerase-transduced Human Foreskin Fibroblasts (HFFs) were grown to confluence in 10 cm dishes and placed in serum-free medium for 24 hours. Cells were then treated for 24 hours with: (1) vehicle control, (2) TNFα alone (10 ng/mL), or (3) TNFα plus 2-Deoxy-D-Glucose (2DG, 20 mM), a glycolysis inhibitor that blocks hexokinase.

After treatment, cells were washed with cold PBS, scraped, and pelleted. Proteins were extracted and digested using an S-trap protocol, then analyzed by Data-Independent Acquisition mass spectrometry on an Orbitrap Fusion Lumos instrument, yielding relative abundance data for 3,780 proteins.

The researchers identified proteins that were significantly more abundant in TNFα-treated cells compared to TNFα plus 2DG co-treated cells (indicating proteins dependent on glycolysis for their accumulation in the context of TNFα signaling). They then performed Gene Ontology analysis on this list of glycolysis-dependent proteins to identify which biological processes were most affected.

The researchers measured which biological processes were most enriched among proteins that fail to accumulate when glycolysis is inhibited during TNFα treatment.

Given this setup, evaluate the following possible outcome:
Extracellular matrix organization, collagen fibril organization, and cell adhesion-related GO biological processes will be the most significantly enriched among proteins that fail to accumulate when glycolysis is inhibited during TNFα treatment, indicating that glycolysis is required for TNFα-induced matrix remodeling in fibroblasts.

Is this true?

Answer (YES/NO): NO